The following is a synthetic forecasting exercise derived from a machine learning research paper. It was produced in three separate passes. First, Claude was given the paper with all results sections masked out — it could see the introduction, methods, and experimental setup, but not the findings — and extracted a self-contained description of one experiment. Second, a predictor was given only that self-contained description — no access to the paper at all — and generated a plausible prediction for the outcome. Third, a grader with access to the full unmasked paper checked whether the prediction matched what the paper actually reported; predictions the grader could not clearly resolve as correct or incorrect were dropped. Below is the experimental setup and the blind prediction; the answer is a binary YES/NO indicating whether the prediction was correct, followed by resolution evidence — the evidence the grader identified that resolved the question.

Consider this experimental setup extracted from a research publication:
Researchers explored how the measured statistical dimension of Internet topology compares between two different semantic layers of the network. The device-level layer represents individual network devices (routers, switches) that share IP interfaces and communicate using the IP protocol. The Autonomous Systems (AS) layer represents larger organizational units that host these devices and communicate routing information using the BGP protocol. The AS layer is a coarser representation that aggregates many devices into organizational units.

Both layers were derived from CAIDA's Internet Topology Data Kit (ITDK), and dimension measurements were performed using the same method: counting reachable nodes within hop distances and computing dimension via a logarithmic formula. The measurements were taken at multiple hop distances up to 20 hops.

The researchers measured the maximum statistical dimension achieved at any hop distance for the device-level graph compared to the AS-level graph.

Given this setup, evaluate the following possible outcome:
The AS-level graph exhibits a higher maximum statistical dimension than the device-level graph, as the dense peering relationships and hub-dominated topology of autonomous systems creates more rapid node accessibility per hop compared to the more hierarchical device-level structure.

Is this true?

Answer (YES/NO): NO